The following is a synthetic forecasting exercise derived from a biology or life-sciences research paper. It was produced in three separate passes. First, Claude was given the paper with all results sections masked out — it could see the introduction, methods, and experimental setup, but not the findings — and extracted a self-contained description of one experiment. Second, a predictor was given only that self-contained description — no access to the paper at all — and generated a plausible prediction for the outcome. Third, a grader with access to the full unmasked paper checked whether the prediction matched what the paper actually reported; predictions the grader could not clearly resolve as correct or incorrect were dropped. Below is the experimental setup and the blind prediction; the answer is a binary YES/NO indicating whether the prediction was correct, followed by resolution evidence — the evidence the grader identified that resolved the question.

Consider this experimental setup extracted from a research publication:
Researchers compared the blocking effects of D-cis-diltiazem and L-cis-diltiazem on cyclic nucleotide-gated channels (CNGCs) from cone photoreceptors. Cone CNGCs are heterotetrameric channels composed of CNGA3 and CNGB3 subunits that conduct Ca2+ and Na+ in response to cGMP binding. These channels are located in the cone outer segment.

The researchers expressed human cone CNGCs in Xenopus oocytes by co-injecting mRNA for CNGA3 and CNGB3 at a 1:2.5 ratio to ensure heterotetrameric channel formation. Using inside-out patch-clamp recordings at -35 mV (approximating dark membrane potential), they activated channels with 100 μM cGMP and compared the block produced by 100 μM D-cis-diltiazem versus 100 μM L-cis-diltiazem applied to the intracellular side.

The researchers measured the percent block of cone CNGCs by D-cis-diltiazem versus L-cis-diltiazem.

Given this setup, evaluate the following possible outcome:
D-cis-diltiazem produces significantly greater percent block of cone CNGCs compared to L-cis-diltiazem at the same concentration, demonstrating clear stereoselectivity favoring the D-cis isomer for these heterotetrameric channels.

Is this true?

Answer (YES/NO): NO